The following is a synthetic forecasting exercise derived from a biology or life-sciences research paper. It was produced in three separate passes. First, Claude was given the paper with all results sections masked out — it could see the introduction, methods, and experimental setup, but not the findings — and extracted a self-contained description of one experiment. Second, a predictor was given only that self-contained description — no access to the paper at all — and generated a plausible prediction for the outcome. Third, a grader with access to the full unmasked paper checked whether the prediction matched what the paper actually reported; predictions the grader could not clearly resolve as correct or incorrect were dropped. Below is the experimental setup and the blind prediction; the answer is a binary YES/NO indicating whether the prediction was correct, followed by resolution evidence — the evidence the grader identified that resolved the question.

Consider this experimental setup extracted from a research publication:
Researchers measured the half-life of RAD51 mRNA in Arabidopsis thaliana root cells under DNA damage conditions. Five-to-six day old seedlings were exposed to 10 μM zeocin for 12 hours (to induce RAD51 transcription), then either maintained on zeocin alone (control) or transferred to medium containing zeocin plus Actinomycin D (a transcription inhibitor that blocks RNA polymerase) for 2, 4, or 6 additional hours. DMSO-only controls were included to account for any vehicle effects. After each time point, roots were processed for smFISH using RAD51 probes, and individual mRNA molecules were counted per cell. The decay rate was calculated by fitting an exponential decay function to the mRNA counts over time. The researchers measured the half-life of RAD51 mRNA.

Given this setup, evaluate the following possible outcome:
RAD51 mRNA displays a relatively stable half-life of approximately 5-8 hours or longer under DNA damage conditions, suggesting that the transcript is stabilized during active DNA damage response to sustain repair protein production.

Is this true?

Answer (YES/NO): NO